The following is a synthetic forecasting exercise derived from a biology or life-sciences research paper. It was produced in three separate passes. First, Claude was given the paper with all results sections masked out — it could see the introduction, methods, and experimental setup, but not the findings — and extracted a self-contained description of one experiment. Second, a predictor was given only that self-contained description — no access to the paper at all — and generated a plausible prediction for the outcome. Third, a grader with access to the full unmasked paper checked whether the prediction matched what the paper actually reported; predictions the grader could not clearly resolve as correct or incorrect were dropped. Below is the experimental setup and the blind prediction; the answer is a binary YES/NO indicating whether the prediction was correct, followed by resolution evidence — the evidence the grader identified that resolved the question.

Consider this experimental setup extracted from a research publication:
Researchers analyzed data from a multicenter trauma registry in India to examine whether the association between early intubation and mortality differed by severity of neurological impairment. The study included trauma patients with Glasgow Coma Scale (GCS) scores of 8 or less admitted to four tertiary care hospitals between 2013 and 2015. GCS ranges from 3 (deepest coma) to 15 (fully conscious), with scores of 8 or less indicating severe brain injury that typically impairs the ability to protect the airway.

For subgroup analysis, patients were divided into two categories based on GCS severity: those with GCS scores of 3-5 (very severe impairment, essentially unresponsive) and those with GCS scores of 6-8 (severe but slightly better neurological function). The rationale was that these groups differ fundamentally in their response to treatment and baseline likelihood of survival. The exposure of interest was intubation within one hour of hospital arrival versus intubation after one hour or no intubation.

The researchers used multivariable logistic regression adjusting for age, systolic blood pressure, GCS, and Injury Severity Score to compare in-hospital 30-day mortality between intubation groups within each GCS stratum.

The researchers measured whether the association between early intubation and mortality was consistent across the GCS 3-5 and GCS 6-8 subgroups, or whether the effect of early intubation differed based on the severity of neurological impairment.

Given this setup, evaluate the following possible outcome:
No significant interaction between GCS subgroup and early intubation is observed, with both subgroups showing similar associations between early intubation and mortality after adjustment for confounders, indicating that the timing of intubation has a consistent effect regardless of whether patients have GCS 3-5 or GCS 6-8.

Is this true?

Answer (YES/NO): YES